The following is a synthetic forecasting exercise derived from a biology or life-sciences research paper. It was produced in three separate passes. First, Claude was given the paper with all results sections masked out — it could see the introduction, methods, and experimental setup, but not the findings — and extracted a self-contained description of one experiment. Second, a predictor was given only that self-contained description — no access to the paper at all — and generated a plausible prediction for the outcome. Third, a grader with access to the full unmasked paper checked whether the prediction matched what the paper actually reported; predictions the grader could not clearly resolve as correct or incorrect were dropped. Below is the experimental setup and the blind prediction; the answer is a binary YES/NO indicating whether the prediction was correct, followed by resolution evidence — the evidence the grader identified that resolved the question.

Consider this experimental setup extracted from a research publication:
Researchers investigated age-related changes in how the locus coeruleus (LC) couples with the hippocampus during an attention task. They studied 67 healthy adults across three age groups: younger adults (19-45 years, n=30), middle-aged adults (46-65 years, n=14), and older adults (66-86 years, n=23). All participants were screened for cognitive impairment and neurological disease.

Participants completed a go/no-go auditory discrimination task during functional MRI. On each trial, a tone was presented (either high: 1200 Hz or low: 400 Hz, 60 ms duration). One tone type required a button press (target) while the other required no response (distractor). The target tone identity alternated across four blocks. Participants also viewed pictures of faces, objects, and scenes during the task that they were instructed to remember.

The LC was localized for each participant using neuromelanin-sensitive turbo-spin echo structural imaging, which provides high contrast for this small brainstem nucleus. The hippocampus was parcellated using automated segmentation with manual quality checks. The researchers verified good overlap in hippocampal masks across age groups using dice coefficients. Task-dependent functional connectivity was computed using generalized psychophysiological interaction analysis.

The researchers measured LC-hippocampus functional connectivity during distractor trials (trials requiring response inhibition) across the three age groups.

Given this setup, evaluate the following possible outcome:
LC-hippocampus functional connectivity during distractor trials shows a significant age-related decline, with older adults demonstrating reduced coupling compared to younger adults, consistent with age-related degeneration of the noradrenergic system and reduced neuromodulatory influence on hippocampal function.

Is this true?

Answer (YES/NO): NO